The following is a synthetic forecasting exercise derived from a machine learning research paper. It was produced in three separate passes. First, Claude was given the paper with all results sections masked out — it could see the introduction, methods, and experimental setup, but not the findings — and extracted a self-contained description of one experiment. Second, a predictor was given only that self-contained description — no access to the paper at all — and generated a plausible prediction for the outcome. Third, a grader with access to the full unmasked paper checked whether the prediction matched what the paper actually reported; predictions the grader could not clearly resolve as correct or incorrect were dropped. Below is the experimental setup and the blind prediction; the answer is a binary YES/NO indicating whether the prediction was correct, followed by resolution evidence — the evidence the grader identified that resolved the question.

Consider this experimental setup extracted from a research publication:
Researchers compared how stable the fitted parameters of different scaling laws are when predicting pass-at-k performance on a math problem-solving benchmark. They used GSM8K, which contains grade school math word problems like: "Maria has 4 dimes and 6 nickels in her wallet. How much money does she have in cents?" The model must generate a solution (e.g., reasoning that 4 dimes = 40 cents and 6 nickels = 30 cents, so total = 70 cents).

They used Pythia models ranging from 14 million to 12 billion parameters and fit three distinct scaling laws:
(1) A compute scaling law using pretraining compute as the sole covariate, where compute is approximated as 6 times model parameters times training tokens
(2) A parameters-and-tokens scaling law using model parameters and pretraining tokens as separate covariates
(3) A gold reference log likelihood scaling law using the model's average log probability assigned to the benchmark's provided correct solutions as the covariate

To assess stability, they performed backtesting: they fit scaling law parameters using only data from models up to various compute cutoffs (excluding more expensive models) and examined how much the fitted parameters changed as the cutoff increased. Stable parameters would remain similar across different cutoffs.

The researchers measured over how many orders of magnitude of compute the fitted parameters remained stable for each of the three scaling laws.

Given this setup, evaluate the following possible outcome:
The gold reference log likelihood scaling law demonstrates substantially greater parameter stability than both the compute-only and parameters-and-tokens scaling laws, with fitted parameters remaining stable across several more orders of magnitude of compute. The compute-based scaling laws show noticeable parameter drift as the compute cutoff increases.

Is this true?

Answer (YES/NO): YES